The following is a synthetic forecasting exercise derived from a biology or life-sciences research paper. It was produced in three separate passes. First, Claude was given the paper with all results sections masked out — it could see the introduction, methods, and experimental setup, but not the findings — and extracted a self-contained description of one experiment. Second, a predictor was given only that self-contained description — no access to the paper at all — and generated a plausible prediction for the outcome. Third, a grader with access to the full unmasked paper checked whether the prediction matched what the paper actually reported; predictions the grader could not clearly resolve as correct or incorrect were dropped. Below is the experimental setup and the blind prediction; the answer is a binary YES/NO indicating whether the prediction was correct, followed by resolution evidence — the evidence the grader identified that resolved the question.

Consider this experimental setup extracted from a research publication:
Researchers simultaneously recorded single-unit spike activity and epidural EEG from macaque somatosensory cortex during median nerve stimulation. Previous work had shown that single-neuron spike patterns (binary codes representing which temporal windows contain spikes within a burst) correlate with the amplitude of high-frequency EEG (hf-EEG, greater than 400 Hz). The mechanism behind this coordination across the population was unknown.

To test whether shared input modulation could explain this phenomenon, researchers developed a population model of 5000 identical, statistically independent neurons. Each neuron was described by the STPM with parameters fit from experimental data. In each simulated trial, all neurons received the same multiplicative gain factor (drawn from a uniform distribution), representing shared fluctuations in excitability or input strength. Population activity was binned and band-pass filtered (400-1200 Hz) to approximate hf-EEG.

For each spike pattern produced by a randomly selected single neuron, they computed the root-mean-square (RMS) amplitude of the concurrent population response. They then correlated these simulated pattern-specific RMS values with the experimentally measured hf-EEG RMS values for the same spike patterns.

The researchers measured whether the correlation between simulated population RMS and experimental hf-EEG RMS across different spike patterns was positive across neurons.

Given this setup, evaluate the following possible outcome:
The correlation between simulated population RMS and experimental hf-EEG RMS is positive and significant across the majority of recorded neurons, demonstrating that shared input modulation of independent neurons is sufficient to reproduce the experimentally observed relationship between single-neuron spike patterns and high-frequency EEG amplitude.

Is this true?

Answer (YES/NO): YES